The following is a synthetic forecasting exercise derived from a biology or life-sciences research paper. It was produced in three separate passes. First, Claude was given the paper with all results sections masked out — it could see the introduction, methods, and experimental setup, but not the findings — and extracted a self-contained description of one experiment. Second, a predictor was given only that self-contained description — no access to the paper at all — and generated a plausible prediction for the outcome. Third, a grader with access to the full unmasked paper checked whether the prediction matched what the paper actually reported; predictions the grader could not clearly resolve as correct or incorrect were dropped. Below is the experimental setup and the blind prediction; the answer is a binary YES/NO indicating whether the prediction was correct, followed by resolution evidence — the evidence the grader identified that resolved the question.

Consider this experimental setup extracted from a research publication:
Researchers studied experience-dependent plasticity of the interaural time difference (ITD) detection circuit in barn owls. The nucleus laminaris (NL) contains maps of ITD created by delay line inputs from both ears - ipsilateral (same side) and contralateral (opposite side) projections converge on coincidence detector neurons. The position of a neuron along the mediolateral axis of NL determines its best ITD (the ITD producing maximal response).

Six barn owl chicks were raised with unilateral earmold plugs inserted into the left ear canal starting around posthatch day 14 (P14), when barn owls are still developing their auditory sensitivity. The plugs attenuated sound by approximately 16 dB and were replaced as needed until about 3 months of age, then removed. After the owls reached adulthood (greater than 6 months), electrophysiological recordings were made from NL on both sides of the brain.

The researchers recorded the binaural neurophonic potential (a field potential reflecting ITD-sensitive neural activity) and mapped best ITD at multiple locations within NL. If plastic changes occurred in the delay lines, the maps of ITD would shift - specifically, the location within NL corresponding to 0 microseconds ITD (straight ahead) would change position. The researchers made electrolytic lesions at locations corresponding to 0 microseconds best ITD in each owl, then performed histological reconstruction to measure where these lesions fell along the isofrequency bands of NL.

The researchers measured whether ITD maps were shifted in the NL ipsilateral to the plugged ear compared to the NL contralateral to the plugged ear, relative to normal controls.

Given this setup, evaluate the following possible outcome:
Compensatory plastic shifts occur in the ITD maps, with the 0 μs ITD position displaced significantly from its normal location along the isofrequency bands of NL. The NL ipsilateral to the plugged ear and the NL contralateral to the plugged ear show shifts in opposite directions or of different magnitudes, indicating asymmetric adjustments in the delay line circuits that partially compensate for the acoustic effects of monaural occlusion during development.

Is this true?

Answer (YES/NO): NO